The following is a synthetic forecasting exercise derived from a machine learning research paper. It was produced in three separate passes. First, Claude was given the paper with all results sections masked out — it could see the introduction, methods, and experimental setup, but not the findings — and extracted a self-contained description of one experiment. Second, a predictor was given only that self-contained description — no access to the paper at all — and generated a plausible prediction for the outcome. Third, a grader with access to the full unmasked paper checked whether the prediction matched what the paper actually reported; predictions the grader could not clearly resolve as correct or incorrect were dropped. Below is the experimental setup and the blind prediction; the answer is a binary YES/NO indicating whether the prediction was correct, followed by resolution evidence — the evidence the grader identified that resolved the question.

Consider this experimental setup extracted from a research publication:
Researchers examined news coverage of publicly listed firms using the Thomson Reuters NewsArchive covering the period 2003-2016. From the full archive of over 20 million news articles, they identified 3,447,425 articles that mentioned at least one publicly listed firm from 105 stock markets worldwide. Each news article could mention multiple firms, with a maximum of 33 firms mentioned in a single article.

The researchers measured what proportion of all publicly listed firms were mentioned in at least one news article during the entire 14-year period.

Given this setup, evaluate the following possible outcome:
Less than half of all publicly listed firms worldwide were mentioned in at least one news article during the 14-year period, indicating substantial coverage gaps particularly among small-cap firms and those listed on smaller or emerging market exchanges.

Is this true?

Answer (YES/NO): YES